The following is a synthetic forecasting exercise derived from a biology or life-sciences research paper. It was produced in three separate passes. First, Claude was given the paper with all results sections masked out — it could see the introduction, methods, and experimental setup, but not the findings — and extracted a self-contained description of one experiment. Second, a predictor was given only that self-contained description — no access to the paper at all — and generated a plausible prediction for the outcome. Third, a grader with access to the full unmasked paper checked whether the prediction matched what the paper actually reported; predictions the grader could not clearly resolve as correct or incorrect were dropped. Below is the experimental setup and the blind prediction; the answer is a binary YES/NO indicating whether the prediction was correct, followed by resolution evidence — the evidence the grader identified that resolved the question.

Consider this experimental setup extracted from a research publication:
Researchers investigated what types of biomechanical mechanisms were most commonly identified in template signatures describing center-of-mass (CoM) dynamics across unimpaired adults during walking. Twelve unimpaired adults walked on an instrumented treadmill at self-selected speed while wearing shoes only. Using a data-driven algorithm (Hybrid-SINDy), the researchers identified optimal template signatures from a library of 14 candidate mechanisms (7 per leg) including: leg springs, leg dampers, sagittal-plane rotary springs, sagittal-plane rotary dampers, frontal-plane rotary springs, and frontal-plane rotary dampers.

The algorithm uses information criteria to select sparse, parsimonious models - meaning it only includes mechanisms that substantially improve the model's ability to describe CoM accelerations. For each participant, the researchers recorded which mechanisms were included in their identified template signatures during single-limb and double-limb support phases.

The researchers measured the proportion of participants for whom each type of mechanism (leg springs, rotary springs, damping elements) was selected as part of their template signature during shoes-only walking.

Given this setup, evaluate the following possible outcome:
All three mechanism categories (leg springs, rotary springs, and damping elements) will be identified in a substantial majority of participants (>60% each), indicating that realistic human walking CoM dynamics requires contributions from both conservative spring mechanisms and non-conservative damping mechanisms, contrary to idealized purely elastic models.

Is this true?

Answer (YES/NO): NO